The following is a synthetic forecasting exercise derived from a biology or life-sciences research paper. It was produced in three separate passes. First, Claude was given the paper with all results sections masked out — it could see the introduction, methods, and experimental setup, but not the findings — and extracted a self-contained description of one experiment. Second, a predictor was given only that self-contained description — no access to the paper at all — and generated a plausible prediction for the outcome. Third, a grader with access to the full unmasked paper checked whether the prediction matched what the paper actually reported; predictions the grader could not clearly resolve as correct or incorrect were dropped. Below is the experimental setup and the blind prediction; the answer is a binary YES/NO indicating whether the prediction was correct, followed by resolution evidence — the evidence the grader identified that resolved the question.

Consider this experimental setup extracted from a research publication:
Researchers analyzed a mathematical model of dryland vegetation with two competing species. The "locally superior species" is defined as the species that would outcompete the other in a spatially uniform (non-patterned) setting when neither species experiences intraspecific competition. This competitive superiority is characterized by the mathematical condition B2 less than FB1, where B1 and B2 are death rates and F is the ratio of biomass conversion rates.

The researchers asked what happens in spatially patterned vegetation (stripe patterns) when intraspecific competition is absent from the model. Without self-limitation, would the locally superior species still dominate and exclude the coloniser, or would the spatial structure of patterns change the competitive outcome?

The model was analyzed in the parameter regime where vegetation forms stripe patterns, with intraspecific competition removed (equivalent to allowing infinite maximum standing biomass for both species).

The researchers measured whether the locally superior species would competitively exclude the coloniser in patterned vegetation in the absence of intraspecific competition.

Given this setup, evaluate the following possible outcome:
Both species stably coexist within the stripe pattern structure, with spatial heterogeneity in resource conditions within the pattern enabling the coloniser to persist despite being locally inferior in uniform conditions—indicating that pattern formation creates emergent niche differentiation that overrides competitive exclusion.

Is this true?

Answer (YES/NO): NO